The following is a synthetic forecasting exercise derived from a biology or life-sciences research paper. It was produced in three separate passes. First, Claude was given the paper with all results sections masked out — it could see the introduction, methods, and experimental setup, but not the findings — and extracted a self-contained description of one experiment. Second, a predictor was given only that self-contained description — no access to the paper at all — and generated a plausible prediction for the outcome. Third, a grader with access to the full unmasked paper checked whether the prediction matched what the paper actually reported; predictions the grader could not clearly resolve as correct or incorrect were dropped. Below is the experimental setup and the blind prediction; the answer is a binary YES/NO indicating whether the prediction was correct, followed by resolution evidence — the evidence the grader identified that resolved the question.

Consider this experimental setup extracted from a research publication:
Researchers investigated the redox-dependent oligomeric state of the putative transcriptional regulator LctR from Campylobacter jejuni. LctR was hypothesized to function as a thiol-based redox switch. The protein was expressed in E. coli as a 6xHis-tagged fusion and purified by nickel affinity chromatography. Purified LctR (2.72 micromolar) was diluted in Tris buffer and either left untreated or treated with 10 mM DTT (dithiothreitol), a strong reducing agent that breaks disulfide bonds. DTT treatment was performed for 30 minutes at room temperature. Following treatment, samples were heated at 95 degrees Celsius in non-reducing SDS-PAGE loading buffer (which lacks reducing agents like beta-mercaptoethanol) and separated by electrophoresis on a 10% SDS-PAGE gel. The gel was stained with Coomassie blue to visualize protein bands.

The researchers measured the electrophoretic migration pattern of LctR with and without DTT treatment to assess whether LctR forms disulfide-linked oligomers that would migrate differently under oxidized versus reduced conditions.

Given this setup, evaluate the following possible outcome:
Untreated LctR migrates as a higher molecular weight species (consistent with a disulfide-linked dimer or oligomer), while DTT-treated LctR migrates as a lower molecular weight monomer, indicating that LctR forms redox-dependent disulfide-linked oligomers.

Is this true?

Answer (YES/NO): NO